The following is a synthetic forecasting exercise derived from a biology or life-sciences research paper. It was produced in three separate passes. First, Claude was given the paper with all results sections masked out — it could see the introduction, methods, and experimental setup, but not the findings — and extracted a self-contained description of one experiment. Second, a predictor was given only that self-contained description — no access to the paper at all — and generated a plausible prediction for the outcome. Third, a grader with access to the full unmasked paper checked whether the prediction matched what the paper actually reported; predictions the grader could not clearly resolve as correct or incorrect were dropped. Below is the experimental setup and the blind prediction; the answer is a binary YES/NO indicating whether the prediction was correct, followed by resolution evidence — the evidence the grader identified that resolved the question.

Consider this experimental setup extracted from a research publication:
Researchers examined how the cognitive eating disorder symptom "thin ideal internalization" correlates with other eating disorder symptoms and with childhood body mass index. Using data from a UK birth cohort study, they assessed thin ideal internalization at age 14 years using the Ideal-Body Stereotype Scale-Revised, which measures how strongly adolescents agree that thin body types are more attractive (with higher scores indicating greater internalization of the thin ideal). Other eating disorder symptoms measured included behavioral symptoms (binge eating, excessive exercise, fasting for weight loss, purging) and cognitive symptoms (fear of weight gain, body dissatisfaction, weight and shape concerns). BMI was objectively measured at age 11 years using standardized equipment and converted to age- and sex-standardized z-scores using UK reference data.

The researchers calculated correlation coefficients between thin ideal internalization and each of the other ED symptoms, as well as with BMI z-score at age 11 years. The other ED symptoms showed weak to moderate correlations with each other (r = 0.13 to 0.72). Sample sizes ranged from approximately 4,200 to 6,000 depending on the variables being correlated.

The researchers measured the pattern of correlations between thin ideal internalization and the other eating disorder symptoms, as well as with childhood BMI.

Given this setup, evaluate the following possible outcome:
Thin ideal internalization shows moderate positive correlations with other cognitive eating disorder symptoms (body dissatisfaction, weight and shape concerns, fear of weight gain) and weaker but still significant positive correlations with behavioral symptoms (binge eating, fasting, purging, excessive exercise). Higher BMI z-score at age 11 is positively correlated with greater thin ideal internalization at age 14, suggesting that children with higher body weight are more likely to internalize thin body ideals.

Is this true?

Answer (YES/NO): NO